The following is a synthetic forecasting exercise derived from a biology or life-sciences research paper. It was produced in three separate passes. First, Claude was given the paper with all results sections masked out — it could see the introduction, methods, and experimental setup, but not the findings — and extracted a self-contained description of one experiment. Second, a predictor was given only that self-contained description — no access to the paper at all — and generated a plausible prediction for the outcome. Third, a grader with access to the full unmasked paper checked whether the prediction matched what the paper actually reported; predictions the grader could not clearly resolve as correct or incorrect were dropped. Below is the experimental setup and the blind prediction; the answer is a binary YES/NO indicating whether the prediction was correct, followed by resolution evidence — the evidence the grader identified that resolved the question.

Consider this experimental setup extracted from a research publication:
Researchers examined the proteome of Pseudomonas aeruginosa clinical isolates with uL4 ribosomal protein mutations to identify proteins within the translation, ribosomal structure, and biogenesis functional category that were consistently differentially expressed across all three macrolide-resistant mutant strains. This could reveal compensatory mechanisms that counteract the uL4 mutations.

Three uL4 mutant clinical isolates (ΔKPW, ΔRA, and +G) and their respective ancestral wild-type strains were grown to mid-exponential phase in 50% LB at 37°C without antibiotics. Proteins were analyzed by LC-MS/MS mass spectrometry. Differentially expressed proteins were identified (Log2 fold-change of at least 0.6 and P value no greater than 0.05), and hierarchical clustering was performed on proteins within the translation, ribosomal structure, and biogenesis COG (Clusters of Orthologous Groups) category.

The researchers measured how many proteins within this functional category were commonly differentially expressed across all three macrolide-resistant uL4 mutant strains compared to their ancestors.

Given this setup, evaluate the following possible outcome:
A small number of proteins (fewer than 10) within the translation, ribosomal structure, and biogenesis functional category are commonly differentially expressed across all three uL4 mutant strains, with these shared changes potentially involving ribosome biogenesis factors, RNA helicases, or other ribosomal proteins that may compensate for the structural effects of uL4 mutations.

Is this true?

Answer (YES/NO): NO